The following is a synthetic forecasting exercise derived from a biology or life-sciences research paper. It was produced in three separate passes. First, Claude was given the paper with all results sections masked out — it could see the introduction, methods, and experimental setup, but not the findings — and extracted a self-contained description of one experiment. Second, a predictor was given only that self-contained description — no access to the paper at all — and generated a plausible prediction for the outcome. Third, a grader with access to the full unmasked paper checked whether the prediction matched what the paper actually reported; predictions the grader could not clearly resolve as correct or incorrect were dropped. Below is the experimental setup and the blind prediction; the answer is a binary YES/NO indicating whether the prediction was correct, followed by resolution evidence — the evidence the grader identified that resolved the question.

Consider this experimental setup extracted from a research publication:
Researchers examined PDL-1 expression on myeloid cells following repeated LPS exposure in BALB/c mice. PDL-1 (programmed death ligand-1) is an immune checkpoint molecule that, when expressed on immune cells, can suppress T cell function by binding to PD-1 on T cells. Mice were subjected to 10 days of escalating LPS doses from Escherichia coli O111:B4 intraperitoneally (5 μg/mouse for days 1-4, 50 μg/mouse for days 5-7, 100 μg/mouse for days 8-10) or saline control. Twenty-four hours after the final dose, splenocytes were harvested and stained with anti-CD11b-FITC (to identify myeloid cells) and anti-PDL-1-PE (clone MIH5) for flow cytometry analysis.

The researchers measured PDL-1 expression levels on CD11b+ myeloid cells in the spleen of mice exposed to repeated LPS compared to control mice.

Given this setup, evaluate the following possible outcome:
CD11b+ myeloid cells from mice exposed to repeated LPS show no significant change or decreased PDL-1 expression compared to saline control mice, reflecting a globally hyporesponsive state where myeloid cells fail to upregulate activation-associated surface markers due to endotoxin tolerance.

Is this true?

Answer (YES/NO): NO